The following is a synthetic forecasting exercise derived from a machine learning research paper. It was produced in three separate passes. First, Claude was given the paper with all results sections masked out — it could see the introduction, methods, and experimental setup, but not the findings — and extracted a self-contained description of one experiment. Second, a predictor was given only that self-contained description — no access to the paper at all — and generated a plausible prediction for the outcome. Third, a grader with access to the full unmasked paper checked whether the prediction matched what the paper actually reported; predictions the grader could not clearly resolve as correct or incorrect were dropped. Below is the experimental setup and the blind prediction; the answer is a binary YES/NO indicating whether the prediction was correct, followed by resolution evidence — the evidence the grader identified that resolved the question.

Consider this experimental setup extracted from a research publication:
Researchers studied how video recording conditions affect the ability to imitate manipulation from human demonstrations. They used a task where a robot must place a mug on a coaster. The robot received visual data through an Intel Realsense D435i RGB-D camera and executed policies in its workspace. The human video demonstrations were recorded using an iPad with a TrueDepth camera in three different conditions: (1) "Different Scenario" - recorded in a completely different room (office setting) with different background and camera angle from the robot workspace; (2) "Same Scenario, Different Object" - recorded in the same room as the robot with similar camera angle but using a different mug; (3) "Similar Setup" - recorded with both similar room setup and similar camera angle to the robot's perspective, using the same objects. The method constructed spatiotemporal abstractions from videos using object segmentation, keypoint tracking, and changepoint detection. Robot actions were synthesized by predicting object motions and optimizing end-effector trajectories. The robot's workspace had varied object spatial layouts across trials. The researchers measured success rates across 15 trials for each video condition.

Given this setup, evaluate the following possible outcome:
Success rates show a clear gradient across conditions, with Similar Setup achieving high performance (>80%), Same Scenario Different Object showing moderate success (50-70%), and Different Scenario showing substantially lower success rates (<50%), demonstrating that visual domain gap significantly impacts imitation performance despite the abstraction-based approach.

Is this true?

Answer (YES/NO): NO